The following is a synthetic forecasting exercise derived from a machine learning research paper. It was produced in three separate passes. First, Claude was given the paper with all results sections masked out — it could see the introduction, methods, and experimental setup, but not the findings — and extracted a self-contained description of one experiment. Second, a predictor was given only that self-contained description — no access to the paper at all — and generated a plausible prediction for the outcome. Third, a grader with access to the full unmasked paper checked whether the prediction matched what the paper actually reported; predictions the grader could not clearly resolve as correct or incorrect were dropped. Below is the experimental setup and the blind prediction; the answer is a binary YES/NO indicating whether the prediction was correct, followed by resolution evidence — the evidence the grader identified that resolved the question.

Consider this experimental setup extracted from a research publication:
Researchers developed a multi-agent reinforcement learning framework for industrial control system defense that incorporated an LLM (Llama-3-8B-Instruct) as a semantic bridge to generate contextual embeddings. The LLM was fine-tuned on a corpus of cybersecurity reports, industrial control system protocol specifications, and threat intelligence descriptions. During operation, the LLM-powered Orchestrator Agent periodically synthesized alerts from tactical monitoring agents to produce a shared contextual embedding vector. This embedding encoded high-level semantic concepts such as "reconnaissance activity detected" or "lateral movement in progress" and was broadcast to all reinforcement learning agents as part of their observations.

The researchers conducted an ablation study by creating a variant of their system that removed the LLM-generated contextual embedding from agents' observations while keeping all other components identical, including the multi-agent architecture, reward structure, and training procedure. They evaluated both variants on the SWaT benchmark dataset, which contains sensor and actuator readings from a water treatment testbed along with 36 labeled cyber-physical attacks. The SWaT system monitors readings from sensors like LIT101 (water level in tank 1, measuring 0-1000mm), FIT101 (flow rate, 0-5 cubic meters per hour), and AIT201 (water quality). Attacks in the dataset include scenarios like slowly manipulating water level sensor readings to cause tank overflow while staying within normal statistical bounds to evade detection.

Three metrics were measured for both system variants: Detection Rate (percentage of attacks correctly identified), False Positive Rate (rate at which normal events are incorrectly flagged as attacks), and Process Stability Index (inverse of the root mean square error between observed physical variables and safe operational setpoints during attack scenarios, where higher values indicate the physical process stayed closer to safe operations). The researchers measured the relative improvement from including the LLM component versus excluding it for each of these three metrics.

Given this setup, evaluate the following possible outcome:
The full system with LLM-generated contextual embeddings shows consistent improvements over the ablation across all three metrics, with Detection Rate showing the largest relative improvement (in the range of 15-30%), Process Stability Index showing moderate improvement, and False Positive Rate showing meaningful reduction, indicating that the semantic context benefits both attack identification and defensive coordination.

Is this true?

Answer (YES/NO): NO